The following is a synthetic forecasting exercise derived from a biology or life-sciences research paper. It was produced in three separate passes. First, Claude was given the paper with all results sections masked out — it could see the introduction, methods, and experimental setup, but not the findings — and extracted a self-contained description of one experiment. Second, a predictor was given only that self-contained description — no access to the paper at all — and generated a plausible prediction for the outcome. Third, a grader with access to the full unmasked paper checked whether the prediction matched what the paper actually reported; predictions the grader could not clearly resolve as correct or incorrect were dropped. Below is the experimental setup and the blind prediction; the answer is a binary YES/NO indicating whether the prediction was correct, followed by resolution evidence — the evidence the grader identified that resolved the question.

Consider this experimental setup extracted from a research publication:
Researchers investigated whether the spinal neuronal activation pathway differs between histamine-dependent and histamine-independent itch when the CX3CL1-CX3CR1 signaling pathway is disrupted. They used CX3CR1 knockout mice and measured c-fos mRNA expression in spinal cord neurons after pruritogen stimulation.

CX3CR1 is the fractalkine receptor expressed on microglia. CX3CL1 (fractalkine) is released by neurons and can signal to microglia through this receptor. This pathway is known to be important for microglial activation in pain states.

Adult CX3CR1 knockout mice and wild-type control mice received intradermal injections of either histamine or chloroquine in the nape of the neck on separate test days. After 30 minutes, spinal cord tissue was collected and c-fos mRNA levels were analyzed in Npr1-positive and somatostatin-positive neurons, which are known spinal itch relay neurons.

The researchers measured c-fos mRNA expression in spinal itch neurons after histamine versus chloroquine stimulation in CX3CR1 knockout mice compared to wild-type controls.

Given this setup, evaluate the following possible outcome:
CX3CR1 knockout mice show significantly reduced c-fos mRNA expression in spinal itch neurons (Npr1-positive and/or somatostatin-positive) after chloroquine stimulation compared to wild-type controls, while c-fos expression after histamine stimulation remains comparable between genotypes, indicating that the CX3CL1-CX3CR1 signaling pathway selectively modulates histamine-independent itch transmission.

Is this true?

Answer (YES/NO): NO